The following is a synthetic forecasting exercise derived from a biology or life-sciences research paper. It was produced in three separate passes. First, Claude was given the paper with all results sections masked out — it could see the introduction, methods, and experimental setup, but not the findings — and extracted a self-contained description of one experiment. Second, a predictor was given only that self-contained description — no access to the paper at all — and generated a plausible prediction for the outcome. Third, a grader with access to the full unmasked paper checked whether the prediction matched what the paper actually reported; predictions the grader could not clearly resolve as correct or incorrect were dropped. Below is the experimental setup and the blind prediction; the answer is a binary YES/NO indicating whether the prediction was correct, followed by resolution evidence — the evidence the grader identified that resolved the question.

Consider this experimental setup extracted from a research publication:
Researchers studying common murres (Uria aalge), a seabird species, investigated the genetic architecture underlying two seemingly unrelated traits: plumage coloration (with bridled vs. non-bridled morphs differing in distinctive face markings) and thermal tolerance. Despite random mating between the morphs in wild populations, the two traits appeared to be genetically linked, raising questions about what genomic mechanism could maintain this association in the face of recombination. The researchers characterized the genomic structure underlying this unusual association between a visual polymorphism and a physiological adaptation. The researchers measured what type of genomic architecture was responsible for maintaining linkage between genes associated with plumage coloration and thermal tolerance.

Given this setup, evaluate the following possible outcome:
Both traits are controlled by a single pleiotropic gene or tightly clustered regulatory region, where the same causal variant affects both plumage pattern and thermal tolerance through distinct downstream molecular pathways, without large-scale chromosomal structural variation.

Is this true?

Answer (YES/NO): NO